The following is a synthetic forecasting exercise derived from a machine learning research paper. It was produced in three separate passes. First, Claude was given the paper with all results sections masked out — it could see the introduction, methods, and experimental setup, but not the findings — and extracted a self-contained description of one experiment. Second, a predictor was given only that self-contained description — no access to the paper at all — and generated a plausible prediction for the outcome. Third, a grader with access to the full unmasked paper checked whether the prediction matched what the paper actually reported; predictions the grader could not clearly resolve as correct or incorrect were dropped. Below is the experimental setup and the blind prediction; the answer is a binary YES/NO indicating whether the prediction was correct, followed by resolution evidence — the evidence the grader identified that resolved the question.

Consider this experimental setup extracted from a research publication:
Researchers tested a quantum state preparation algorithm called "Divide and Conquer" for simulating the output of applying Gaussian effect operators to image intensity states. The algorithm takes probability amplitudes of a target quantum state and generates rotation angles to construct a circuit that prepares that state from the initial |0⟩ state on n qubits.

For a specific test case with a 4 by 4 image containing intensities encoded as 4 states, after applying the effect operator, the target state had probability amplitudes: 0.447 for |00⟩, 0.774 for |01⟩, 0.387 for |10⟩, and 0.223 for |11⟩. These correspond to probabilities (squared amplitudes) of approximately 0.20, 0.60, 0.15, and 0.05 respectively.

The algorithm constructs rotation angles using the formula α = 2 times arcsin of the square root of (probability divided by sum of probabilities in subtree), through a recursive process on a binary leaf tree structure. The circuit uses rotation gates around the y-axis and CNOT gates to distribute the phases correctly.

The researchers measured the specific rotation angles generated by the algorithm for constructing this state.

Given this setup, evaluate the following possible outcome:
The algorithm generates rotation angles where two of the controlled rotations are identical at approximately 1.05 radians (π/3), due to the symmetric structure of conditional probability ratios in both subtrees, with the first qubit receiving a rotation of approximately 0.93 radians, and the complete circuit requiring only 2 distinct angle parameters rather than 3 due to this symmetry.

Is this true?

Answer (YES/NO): NO